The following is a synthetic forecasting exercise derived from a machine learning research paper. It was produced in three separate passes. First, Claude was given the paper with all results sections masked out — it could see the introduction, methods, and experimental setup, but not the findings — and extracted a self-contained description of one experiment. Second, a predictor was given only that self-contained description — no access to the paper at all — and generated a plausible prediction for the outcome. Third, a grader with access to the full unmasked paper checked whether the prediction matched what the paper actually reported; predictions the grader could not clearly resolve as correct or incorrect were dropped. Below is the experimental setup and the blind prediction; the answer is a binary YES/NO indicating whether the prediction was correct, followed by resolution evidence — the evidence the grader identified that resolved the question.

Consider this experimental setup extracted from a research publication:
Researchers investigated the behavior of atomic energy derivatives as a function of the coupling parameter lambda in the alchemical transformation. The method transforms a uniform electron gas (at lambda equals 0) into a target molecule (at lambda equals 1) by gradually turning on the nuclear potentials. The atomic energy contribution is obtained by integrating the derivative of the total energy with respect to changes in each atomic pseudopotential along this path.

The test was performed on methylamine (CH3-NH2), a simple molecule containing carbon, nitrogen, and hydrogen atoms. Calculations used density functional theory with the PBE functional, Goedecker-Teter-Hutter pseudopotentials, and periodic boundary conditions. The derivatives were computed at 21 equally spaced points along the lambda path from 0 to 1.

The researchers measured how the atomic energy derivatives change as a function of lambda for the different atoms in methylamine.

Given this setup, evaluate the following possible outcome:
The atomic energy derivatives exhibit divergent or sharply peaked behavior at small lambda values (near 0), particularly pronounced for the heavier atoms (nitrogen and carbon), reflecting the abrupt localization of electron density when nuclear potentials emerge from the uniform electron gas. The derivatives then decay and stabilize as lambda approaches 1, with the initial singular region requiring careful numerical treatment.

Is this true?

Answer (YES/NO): NO